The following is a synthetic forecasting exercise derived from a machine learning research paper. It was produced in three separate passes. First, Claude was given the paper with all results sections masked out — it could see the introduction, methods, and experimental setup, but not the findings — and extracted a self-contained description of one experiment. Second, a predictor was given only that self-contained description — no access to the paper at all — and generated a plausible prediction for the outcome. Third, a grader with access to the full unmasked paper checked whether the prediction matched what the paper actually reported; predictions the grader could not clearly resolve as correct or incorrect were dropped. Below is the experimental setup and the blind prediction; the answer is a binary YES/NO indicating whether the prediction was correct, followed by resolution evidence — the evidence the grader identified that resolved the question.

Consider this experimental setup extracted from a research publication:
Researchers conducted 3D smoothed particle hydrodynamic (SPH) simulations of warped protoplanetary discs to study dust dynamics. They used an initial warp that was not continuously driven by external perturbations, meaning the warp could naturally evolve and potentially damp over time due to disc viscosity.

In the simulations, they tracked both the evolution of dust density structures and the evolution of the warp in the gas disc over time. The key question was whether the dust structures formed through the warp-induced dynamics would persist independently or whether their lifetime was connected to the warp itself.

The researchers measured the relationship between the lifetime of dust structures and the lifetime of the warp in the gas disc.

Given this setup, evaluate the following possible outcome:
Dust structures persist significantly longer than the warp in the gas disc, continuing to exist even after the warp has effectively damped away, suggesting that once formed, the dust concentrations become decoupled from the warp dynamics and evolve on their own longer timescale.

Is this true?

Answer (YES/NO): NO